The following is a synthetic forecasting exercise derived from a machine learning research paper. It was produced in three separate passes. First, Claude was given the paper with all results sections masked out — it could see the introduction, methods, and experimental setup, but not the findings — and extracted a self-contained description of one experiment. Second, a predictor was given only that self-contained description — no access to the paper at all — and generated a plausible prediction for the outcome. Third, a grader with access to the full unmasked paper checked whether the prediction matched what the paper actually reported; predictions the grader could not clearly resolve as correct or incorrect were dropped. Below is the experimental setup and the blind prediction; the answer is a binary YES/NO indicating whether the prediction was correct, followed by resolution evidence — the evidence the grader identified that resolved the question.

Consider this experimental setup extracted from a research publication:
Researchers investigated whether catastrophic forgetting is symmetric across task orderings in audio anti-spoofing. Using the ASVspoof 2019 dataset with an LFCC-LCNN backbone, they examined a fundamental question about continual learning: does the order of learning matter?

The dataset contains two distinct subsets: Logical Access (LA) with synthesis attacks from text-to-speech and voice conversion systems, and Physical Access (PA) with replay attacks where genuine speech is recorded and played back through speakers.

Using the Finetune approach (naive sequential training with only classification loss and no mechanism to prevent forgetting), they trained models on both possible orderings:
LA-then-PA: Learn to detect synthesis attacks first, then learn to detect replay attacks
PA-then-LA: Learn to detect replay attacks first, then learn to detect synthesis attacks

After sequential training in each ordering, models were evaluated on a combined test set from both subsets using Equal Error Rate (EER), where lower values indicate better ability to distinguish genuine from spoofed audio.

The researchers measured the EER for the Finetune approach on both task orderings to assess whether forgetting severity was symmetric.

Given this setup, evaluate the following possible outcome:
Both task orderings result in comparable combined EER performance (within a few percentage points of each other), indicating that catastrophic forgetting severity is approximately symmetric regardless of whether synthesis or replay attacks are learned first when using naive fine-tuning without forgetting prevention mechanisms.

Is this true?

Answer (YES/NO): NO